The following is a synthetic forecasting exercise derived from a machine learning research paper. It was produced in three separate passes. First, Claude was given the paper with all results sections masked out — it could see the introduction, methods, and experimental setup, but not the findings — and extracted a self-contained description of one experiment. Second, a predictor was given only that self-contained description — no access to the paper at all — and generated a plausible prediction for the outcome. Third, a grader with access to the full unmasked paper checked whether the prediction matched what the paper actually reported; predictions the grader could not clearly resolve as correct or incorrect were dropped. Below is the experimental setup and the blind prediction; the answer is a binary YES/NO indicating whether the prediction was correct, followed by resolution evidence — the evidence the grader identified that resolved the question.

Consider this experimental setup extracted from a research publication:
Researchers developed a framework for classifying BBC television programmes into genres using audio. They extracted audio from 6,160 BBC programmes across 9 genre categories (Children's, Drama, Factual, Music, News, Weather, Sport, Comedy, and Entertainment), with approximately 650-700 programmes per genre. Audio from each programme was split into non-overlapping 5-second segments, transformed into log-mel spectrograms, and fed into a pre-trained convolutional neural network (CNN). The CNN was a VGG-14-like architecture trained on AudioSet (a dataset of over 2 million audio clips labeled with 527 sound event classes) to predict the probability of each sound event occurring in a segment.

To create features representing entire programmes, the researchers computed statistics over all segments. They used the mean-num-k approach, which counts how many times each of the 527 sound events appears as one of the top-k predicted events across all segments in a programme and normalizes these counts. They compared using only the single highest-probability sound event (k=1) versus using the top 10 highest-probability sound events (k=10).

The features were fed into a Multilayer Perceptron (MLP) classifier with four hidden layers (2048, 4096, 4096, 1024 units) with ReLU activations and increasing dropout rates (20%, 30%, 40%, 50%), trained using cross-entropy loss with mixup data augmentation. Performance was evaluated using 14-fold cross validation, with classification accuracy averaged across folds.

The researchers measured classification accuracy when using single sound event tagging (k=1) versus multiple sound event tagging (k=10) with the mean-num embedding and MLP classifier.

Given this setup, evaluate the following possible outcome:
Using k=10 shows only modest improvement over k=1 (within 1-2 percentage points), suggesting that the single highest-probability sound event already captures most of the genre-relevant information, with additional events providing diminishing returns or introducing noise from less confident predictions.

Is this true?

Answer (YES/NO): NO